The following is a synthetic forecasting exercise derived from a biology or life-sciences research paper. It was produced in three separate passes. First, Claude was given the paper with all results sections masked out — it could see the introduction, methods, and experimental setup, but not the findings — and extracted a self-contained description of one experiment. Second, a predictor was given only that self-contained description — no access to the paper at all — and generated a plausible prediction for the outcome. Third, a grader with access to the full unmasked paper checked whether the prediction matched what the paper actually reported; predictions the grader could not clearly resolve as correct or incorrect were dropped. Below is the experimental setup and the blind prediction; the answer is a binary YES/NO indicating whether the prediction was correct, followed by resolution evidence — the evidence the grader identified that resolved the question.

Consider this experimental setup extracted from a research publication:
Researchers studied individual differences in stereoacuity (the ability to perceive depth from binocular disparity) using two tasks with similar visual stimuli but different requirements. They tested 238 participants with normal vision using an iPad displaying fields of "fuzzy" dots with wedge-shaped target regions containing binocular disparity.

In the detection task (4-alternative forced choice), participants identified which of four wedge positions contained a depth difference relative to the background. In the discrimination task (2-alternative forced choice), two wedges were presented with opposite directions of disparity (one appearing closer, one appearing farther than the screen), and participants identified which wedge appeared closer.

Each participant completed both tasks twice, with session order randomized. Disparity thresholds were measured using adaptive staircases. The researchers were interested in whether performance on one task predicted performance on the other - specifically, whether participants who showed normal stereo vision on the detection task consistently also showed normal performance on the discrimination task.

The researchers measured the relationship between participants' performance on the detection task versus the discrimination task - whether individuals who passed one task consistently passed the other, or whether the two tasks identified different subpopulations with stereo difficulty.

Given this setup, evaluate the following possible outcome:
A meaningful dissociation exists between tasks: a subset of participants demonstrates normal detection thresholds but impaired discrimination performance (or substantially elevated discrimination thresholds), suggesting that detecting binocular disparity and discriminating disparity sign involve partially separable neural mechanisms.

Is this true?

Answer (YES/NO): YES